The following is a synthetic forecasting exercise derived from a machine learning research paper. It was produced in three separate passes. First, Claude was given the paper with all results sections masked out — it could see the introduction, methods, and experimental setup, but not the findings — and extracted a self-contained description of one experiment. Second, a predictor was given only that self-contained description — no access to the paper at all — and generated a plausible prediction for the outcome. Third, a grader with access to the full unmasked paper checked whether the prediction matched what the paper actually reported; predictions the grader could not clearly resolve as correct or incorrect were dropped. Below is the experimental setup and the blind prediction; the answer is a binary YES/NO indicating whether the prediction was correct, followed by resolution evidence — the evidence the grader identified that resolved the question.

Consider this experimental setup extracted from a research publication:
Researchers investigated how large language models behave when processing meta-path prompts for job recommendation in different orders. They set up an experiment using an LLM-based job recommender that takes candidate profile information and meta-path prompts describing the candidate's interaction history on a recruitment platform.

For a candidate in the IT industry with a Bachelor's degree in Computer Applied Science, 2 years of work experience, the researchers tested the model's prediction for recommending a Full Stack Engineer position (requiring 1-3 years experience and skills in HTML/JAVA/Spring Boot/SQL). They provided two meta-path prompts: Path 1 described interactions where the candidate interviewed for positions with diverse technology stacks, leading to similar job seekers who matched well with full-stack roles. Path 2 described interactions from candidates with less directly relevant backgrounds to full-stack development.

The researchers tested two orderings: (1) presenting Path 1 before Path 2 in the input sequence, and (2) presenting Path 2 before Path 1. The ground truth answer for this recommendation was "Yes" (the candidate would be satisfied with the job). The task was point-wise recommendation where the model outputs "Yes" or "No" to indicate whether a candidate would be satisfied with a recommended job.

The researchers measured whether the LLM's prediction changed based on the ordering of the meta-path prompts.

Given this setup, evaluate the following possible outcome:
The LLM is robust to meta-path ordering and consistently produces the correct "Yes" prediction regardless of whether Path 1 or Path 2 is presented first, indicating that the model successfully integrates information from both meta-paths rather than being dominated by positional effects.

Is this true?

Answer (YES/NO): NO